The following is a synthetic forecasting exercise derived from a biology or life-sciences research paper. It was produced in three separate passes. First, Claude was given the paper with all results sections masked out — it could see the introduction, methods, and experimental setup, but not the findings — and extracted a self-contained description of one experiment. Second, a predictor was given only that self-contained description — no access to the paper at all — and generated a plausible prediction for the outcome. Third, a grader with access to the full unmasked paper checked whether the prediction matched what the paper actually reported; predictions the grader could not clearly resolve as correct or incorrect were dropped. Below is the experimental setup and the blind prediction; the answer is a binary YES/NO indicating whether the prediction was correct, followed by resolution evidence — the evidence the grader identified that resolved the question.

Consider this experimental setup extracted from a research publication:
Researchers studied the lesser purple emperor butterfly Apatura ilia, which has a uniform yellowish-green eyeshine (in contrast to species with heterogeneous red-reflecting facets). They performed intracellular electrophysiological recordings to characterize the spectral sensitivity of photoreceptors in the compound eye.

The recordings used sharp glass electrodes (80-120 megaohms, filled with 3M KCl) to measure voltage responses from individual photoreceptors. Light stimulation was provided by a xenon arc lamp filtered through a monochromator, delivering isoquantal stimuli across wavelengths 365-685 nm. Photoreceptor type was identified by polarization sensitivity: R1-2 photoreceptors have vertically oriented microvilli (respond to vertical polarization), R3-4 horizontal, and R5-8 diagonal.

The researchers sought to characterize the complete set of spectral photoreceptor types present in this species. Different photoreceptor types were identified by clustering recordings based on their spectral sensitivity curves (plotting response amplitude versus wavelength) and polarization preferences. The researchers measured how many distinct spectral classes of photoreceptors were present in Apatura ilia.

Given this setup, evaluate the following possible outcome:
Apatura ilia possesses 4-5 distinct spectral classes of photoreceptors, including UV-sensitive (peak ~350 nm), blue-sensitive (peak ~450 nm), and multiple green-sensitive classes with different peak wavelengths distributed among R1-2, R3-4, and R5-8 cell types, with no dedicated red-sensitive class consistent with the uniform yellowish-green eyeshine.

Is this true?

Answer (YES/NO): NO